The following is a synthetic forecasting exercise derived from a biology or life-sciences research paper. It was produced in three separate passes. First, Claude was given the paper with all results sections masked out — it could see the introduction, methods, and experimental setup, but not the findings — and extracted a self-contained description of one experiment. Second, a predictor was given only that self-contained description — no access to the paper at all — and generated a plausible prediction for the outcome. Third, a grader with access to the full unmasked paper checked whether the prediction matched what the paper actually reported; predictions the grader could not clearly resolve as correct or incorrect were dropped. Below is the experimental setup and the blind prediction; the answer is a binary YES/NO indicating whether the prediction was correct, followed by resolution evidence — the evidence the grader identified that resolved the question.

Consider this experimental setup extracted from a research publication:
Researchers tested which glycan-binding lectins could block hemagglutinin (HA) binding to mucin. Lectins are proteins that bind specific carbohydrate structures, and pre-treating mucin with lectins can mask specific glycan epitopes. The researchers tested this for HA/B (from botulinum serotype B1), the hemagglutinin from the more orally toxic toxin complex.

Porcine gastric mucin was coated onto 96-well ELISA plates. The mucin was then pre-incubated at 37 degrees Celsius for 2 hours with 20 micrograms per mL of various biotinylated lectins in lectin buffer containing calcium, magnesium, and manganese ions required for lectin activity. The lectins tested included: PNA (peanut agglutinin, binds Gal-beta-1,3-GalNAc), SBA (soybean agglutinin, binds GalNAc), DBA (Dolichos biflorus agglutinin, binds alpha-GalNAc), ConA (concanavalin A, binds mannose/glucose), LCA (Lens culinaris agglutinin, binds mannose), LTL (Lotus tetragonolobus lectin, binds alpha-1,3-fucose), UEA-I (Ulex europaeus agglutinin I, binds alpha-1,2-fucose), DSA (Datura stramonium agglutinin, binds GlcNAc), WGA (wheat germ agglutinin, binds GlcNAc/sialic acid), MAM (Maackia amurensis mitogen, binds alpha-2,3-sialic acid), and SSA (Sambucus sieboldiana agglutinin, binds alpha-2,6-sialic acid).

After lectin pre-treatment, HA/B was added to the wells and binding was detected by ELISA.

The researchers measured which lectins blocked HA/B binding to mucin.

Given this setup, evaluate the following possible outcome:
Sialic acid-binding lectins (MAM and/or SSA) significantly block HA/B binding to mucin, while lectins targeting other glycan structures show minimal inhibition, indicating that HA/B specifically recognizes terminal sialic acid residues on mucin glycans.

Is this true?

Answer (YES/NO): NO